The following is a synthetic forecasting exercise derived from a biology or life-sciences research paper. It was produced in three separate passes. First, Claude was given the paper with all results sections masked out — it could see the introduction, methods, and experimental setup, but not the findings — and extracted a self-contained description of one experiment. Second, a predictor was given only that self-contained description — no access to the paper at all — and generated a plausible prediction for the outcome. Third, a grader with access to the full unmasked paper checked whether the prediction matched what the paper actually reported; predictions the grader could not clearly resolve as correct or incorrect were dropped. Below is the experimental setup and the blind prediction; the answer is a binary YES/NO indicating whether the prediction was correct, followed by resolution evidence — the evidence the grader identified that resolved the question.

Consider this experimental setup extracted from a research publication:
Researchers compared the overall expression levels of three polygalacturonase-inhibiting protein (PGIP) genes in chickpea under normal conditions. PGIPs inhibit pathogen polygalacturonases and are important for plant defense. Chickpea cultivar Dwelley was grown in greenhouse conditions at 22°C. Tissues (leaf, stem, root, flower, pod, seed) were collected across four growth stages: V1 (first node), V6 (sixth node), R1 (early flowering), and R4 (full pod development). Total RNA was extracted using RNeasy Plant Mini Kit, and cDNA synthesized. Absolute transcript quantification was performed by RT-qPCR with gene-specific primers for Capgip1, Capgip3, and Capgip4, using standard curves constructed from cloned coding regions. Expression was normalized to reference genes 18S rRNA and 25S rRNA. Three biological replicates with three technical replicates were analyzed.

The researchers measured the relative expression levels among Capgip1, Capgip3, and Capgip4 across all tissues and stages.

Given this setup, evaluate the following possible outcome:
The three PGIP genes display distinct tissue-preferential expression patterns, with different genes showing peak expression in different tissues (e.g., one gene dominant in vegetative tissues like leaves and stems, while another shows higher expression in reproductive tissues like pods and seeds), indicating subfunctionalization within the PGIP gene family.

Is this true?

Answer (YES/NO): NO